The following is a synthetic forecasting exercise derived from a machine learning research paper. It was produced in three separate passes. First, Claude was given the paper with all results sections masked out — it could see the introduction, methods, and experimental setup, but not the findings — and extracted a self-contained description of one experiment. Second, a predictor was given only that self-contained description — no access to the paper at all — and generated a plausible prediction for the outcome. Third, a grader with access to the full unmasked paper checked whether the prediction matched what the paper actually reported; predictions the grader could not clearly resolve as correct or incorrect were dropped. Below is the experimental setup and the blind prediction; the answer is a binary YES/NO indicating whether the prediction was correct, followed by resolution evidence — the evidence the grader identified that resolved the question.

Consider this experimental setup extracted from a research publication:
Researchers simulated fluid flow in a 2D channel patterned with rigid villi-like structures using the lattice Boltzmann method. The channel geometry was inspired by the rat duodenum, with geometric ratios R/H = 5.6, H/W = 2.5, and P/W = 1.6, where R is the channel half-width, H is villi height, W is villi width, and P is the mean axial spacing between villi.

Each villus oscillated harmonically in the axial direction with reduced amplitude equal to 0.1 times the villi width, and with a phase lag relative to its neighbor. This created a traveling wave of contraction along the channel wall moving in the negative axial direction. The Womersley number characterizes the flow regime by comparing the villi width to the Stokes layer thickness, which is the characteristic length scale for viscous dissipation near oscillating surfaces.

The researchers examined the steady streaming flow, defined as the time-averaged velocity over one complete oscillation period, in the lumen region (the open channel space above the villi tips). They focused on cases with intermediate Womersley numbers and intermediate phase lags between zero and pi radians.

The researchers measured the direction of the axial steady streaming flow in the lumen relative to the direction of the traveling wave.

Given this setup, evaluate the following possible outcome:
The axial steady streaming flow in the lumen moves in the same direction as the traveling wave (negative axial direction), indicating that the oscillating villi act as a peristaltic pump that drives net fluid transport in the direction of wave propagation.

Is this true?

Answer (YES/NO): NO